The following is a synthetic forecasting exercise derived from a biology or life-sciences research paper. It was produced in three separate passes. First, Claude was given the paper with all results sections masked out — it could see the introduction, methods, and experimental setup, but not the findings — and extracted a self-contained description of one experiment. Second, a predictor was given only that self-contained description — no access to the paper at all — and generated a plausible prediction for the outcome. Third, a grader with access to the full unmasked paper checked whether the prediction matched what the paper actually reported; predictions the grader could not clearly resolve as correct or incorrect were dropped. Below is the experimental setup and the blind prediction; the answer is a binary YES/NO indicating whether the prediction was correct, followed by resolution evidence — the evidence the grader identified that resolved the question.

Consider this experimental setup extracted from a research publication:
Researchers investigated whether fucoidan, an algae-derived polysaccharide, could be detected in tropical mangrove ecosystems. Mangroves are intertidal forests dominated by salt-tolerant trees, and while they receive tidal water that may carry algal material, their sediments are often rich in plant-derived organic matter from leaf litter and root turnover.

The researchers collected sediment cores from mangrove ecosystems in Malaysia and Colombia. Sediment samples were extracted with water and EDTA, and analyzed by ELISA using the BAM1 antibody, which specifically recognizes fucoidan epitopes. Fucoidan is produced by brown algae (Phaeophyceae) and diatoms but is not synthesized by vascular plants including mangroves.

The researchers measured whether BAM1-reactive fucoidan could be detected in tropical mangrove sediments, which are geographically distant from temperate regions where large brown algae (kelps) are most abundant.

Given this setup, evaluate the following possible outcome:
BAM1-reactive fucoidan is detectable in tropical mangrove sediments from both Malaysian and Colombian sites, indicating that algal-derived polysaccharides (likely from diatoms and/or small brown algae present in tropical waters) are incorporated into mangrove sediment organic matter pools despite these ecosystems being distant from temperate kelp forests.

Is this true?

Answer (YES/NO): YES